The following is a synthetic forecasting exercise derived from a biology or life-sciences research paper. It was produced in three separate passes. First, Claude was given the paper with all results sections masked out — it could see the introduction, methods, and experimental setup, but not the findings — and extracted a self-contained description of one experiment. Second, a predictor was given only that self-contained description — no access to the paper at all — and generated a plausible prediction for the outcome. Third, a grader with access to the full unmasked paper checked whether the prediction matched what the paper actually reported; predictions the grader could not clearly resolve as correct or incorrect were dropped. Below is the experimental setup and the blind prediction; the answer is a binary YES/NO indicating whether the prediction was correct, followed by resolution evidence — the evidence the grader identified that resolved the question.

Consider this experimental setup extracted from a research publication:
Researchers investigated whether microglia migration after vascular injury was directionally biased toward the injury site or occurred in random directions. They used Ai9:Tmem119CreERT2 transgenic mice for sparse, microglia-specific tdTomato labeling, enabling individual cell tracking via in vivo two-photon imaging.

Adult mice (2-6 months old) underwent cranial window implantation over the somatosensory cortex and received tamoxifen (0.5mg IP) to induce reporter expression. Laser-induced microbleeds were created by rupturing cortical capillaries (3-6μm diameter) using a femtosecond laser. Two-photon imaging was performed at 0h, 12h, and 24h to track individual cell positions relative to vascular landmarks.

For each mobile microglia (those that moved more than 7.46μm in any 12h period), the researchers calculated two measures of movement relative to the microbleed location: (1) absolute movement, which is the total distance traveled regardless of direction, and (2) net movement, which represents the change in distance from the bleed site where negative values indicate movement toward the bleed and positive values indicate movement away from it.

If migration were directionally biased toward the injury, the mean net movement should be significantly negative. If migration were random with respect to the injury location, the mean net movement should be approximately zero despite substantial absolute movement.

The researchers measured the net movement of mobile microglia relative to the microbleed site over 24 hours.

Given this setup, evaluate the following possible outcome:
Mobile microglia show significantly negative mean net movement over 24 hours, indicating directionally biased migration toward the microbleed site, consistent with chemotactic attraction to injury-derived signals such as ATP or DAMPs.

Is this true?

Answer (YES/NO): NO